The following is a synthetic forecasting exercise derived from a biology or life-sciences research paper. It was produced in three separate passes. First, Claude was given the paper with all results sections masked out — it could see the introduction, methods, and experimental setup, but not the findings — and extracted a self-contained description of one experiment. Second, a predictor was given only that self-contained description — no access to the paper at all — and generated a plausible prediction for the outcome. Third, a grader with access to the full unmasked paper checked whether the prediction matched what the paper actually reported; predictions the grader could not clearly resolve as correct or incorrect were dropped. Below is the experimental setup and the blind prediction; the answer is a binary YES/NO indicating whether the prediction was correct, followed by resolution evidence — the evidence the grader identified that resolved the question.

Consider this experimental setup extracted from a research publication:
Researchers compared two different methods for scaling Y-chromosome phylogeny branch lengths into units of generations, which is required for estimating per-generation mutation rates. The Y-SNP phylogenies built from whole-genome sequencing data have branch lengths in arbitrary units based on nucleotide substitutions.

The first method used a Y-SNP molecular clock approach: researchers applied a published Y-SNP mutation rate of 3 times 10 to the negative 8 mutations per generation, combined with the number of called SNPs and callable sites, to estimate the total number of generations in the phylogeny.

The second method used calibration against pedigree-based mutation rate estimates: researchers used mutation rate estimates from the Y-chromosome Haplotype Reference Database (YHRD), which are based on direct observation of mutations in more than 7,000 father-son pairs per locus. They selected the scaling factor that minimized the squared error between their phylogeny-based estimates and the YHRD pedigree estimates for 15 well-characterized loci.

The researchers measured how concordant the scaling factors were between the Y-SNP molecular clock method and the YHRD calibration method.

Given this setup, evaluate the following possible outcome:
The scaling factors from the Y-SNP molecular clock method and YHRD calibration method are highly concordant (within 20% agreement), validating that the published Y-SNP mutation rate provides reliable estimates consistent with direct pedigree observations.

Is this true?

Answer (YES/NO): NO